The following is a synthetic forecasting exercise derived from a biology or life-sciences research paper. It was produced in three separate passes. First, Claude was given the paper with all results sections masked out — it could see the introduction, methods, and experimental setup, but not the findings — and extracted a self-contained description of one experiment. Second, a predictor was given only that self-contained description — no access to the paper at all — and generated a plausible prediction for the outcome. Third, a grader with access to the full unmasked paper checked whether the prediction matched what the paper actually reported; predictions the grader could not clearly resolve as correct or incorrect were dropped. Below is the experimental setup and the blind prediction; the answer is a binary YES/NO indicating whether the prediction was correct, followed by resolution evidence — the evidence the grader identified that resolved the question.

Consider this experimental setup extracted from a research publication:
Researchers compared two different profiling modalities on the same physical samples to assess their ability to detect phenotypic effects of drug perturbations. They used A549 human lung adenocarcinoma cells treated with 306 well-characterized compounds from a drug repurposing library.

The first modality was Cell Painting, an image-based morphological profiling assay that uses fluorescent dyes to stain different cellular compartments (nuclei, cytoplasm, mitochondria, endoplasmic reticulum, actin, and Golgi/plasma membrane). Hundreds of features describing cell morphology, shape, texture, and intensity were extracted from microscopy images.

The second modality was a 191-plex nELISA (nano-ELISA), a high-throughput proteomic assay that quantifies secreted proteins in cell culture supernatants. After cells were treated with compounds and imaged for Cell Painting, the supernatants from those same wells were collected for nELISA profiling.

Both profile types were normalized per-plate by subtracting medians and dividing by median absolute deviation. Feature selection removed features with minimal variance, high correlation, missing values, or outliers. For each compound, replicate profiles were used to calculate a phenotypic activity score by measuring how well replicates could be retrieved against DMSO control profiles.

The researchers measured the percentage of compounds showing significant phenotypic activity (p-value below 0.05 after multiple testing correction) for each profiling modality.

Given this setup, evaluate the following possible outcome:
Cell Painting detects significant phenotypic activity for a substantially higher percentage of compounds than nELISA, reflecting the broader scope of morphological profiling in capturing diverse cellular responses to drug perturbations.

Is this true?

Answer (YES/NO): YES